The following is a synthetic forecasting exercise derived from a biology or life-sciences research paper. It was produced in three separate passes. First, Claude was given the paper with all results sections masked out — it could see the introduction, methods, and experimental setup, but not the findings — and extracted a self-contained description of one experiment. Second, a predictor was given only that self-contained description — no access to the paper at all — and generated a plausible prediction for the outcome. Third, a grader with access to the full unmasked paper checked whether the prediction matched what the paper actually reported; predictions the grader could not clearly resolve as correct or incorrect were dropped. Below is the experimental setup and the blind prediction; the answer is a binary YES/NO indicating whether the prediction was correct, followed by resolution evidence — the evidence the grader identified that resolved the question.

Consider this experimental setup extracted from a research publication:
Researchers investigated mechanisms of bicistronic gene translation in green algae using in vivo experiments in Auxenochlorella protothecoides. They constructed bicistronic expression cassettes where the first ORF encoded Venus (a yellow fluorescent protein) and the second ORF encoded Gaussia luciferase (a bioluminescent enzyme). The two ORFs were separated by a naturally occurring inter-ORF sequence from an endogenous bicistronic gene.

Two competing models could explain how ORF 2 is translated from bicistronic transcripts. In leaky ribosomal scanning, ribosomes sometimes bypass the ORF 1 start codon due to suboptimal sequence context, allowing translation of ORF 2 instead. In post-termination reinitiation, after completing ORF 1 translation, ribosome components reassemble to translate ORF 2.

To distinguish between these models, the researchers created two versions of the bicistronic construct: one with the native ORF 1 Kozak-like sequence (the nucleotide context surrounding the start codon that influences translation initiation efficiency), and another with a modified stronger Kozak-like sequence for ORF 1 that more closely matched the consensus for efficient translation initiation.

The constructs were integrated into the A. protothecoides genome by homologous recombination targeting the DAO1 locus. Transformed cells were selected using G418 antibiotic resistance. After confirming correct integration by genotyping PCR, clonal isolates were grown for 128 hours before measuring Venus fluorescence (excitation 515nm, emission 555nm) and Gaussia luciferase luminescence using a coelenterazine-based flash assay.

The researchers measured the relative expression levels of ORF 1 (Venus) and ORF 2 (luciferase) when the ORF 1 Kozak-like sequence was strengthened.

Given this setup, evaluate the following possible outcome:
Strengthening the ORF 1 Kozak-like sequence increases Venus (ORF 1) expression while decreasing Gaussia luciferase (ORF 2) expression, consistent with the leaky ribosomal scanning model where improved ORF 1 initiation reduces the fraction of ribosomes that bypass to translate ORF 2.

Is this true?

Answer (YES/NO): YES